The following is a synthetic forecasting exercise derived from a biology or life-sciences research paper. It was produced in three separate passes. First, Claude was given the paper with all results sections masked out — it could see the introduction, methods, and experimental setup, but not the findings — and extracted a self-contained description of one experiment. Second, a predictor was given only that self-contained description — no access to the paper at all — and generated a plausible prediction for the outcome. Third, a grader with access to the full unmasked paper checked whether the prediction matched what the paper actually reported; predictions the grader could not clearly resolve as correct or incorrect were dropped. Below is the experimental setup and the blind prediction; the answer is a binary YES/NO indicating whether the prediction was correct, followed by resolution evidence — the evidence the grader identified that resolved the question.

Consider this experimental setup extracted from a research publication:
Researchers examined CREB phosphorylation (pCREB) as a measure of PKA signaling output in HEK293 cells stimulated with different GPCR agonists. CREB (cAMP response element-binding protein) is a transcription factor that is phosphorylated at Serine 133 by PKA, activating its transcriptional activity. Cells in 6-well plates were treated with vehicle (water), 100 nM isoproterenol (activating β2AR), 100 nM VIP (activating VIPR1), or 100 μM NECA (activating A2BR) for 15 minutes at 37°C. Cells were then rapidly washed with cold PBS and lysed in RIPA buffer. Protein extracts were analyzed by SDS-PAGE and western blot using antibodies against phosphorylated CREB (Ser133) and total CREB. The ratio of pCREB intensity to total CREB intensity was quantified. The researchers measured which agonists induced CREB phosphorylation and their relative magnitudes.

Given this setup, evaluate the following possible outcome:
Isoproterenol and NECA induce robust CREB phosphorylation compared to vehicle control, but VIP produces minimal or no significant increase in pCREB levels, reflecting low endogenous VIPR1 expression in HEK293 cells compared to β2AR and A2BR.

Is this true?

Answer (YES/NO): NO